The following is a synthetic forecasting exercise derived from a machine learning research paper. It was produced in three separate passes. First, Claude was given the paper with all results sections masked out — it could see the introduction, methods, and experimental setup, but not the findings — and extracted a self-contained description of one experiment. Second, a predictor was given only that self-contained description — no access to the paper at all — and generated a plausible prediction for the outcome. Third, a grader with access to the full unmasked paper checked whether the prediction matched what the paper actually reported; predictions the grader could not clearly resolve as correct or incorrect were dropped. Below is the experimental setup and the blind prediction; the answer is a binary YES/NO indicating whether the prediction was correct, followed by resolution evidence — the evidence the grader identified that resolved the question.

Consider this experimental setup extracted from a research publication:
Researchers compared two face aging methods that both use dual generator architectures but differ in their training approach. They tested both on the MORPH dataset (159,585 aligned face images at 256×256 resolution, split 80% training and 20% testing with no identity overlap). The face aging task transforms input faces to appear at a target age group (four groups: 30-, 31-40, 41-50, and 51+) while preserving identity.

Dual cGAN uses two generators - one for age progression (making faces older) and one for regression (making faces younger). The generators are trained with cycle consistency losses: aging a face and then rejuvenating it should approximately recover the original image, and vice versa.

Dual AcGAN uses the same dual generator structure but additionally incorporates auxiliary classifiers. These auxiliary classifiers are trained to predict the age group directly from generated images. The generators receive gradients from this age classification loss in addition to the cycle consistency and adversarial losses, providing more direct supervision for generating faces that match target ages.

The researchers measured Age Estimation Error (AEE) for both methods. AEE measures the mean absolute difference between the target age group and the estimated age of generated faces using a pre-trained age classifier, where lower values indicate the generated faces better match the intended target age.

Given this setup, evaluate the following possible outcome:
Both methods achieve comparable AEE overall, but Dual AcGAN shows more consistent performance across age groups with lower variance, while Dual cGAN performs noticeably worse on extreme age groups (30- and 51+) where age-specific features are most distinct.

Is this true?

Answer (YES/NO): NO